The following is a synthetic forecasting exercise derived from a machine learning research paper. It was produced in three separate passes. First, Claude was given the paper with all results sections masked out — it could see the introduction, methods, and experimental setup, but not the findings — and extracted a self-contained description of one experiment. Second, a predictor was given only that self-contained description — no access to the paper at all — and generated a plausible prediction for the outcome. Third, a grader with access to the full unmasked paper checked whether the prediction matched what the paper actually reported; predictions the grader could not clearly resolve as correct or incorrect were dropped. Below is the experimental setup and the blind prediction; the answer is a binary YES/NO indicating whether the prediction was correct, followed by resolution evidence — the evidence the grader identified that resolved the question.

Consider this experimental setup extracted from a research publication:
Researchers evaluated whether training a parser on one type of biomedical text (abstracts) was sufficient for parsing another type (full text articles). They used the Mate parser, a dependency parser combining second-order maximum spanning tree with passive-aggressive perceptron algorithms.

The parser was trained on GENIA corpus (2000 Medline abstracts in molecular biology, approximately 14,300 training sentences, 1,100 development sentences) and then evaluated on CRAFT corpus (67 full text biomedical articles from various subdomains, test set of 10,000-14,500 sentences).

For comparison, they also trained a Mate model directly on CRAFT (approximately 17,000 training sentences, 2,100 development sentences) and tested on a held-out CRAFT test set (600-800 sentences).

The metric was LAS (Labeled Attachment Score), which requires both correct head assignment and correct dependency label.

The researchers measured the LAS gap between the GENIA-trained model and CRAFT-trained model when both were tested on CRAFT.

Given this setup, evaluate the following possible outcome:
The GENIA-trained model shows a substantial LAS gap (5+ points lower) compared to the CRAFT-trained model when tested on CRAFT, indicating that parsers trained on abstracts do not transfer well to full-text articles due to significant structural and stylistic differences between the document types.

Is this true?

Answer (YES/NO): YES